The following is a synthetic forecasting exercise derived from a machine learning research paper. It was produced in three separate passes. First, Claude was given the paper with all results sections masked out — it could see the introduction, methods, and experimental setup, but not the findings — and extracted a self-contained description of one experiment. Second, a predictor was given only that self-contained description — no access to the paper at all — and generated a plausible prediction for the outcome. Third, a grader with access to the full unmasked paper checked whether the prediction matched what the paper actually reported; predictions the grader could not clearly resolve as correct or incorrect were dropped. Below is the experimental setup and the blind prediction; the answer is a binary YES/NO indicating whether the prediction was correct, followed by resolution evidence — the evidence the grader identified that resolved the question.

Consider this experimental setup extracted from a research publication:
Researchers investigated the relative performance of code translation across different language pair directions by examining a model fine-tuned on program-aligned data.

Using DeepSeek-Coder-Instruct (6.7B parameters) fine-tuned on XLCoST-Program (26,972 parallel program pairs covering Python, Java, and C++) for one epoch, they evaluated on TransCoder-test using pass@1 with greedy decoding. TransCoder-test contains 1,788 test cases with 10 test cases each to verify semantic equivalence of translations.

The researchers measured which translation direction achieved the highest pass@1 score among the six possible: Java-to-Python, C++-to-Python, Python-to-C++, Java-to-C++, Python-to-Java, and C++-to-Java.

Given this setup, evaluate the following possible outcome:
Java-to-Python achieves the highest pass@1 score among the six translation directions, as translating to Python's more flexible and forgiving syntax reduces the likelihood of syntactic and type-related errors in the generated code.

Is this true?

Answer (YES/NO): NO